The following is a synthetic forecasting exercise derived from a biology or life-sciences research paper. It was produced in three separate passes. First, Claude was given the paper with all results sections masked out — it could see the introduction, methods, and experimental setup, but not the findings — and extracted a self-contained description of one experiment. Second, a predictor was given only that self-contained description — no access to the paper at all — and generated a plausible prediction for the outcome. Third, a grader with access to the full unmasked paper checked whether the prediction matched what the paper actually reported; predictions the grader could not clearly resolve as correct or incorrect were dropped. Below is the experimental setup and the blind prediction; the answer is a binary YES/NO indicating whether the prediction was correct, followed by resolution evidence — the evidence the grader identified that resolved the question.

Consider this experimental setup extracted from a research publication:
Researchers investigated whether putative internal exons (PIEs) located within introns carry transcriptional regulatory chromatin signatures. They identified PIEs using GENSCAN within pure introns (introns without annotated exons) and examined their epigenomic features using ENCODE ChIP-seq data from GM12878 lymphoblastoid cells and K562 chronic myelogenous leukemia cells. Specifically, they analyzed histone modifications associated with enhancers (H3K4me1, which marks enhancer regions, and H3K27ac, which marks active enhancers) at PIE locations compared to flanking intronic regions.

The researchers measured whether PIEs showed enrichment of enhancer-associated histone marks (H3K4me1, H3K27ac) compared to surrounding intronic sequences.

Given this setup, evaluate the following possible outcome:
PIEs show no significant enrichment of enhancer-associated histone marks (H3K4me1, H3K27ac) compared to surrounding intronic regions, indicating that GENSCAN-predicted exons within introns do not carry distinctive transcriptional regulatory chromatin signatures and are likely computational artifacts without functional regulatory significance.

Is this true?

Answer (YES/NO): NO